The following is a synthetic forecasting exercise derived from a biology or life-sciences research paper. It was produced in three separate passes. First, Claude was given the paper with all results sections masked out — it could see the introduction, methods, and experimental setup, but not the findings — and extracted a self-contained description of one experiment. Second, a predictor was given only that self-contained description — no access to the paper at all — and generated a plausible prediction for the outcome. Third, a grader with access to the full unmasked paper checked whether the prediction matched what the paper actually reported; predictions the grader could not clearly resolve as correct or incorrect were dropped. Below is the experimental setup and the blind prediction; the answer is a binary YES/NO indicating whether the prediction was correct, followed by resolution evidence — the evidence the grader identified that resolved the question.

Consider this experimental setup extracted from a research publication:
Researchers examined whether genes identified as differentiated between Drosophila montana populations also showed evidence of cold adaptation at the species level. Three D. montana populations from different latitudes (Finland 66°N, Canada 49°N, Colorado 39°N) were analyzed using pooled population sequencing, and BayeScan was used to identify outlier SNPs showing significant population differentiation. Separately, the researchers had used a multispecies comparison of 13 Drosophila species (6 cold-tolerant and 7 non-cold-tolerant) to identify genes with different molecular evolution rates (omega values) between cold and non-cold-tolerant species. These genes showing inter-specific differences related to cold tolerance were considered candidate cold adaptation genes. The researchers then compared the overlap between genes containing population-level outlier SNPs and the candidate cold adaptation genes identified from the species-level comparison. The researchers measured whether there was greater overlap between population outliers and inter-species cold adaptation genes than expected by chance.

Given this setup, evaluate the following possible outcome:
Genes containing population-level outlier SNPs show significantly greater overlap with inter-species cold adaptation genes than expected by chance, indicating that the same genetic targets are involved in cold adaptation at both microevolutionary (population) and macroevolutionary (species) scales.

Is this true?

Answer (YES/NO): YES